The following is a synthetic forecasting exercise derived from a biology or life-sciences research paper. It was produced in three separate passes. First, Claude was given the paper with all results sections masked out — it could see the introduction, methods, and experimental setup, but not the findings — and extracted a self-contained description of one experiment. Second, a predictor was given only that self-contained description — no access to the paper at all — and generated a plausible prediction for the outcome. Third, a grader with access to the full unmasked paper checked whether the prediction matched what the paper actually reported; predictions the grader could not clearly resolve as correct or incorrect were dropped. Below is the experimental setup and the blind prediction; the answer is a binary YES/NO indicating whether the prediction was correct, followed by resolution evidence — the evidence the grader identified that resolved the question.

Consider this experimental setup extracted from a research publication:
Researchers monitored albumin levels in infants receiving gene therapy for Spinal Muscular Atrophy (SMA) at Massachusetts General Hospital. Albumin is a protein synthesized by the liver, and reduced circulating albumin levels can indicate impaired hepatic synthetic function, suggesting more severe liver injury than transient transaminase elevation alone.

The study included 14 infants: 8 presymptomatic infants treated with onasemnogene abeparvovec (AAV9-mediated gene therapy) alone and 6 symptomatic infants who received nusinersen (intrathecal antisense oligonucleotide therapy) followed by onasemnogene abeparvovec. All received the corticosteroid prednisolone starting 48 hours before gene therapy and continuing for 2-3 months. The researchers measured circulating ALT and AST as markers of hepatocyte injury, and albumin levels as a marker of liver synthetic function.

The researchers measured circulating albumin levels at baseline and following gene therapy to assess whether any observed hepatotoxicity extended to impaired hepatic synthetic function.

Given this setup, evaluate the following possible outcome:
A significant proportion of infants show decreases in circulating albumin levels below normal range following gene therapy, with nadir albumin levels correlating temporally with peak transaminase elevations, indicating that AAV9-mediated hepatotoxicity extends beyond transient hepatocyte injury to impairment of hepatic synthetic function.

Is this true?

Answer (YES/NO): NO